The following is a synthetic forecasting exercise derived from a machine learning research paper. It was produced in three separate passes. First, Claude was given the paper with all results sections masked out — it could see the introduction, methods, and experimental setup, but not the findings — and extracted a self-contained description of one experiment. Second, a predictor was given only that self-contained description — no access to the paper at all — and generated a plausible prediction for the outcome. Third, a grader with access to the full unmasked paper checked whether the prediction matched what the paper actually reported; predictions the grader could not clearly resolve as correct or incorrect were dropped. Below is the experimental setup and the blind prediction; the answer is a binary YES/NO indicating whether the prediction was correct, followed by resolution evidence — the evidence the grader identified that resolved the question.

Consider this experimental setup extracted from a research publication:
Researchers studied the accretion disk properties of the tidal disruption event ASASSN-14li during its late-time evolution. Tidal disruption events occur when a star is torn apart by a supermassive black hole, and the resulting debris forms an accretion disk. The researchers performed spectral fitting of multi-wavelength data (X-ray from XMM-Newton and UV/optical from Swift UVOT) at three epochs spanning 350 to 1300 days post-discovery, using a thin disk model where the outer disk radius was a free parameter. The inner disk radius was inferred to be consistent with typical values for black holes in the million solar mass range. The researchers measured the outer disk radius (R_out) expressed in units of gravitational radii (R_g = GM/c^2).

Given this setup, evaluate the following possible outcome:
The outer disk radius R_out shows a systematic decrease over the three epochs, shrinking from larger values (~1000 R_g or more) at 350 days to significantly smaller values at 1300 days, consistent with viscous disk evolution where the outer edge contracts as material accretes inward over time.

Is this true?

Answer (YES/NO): NO